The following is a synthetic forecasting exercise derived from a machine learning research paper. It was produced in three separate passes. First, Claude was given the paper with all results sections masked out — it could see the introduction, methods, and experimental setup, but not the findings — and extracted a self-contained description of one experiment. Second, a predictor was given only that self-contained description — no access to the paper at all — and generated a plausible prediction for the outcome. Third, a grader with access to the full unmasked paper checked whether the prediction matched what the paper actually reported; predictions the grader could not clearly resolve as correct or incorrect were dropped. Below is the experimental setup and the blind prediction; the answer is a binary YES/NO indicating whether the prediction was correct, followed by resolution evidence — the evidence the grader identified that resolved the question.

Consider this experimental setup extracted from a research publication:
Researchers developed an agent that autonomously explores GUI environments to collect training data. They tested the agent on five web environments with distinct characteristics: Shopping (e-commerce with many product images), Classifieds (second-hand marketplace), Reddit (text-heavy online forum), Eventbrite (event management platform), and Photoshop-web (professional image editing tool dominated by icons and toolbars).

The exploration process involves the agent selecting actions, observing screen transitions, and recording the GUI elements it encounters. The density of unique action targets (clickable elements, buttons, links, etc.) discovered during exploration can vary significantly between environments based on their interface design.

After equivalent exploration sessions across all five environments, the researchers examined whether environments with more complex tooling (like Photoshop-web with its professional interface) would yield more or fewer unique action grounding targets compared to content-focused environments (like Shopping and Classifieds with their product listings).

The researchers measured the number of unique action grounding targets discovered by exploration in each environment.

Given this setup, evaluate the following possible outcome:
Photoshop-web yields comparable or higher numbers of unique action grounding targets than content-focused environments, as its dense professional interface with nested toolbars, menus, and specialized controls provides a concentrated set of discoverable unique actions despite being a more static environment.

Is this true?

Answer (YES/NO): YES